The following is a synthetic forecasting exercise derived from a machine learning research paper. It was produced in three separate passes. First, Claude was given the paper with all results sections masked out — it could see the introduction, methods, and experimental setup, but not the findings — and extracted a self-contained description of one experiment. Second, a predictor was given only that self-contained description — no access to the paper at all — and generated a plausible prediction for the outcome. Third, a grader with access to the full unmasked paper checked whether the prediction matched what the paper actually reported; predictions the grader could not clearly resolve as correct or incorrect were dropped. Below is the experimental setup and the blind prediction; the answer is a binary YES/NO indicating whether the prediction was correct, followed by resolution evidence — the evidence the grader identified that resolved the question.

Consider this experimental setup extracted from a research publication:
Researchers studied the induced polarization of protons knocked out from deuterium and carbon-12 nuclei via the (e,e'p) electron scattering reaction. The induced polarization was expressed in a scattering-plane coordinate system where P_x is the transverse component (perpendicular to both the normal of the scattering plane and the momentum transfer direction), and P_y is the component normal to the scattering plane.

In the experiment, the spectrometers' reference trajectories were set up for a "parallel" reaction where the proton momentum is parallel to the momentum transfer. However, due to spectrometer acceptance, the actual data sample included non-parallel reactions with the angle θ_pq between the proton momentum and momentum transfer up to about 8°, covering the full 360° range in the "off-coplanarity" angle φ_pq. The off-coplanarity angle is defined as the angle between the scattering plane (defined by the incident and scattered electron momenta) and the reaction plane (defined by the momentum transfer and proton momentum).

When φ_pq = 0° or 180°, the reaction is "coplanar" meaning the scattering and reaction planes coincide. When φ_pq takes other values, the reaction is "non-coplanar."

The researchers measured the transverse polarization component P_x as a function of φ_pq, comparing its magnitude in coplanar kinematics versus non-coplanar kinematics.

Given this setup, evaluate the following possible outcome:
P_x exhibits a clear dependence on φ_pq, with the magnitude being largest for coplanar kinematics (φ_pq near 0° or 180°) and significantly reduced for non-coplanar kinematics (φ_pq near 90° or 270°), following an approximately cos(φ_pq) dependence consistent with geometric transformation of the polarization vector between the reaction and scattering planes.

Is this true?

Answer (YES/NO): NO